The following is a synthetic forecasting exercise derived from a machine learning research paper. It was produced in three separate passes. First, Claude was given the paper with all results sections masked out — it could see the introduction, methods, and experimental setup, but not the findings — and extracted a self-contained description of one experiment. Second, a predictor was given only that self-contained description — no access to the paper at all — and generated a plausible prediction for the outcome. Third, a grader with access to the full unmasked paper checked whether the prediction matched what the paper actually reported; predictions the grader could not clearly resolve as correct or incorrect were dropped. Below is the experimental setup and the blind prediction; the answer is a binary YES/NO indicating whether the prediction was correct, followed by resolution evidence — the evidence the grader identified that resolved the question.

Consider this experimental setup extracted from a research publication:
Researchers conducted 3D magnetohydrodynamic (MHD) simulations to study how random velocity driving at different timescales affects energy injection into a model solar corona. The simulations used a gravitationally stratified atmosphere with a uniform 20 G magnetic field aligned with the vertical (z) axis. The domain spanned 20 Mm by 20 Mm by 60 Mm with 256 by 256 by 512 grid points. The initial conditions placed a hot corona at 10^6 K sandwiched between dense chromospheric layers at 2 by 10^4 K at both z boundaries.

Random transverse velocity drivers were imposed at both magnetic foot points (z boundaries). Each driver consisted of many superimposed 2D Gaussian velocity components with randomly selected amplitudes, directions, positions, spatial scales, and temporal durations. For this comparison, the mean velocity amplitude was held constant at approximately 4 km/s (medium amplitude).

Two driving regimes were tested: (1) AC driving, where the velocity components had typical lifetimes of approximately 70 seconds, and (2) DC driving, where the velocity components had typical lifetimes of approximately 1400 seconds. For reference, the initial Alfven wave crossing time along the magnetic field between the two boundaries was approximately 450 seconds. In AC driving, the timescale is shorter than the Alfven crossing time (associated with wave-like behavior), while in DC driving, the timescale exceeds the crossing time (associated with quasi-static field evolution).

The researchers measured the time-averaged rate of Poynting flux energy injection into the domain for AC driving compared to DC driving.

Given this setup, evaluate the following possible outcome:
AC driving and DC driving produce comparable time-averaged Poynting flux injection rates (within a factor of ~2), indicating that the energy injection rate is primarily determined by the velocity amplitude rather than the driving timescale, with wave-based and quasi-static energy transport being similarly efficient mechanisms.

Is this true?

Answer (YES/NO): NO